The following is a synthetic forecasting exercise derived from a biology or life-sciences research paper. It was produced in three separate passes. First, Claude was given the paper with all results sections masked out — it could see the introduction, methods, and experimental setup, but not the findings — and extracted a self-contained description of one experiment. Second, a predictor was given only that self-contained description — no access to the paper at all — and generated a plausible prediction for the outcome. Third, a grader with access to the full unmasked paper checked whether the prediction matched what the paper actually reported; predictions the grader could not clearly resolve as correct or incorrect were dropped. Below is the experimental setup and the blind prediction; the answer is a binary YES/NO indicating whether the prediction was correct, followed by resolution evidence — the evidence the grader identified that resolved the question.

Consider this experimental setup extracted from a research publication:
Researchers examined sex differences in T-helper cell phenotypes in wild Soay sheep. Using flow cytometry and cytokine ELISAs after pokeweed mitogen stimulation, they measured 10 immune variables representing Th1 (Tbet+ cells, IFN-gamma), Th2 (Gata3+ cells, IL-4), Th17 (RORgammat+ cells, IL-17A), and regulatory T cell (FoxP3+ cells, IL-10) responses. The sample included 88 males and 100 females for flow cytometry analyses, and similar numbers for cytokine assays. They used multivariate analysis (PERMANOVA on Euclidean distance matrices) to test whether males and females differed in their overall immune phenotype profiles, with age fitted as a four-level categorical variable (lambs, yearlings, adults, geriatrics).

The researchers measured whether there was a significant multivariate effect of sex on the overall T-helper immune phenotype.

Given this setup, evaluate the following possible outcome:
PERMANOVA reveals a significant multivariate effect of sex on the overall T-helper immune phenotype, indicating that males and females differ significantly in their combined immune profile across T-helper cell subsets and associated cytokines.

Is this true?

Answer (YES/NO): NO